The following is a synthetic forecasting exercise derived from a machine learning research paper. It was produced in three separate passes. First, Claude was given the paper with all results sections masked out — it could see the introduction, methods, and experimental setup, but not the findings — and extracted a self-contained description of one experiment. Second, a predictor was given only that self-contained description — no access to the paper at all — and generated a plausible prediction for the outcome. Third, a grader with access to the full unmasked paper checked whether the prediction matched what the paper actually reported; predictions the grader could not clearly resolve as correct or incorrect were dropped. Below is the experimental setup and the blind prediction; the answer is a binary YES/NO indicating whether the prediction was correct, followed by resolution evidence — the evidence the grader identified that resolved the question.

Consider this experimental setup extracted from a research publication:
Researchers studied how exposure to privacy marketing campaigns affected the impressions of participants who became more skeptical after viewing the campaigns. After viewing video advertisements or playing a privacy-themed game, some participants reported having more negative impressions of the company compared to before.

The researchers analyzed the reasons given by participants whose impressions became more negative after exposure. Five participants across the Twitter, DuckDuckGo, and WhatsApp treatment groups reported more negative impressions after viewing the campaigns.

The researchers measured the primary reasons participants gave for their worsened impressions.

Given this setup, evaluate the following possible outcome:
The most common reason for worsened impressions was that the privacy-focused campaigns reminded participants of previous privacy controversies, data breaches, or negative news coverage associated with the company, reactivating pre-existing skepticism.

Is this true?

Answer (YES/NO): NO